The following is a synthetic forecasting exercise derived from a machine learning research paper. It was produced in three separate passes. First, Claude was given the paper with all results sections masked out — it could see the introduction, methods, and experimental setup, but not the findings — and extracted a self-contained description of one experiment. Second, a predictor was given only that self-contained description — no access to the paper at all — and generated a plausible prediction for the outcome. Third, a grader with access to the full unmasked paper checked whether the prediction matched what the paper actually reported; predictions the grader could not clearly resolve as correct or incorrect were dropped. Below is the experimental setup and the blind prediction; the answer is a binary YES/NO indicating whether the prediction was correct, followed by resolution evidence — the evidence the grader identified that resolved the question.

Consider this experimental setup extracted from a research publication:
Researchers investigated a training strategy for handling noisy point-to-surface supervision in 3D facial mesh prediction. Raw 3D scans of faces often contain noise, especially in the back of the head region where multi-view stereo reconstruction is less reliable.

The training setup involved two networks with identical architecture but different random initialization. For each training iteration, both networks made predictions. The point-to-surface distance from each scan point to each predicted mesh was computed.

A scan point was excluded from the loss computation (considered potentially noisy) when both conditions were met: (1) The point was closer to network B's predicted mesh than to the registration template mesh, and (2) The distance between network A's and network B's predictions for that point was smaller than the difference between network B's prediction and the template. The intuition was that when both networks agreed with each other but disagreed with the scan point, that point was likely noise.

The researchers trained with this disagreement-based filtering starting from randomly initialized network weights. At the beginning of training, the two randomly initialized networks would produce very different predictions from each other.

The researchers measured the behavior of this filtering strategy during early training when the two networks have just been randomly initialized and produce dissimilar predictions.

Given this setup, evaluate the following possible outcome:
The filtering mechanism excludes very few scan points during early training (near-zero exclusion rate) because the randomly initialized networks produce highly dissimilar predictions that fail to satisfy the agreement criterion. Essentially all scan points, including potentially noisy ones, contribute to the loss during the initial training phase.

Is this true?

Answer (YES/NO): YES